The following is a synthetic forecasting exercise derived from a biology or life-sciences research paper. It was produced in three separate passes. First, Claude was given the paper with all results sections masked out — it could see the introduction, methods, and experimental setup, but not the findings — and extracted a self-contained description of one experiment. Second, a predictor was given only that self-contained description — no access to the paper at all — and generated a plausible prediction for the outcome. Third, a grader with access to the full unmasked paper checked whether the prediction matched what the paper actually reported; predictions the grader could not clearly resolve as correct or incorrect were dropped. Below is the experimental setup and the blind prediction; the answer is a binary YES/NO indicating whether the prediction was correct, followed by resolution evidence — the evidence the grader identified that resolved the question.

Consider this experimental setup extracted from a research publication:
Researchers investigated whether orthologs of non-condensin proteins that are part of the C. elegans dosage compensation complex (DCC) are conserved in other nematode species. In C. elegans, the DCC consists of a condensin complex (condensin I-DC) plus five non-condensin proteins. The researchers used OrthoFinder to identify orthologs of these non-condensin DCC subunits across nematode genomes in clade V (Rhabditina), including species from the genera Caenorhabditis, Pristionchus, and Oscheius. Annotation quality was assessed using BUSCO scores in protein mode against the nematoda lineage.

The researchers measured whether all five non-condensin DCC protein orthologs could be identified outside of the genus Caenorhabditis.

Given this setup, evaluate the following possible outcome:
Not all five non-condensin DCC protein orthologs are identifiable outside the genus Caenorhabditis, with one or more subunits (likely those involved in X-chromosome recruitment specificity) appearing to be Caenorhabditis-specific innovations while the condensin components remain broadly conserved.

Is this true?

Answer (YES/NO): YES